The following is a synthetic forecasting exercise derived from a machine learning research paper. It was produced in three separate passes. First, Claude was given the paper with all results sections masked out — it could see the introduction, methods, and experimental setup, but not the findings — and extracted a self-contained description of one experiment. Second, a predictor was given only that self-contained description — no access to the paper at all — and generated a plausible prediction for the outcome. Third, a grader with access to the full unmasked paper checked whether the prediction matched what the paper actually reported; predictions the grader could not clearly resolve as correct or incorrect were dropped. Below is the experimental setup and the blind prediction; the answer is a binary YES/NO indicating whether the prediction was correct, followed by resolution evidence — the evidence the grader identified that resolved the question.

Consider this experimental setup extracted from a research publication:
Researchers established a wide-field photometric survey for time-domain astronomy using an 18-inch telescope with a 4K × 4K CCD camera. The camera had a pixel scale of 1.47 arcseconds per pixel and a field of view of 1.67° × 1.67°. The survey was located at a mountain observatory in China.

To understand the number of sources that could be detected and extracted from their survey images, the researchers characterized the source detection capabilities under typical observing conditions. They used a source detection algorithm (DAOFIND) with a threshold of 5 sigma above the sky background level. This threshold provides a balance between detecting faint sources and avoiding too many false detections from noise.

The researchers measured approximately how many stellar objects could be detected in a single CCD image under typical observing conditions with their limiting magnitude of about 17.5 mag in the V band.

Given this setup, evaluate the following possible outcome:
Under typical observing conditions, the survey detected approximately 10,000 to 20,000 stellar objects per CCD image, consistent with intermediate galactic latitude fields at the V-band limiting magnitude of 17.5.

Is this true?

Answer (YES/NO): NO